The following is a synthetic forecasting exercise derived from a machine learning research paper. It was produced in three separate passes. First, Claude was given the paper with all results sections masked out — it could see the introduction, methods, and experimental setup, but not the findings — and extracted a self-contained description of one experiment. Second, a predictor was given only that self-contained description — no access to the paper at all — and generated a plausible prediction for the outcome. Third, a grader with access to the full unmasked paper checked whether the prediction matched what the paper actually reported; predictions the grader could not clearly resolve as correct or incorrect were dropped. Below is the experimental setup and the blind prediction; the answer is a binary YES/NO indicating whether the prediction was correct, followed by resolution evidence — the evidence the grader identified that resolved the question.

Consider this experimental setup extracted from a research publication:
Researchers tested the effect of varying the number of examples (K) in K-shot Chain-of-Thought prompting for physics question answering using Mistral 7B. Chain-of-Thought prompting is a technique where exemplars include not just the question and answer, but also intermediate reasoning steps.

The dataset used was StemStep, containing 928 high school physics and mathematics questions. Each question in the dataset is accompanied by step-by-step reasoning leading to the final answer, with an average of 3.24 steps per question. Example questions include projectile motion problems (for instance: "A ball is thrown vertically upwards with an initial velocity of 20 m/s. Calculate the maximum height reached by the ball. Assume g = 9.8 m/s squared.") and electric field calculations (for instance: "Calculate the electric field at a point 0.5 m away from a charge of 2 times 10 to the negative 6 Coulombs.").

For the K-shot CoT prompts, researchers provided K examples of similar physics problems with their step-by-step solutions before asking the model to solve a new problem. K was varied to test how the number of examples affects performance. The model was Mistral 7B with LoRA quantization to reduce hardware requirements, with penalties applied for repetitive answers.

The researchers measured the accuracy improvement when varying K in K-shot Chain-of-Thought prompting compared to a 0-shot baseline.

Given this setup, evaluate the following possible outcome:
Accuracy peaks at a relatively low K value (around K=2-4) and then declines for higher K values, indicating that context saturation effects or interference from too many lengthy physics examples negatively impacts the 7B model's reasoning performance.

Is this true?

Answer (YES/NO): YES